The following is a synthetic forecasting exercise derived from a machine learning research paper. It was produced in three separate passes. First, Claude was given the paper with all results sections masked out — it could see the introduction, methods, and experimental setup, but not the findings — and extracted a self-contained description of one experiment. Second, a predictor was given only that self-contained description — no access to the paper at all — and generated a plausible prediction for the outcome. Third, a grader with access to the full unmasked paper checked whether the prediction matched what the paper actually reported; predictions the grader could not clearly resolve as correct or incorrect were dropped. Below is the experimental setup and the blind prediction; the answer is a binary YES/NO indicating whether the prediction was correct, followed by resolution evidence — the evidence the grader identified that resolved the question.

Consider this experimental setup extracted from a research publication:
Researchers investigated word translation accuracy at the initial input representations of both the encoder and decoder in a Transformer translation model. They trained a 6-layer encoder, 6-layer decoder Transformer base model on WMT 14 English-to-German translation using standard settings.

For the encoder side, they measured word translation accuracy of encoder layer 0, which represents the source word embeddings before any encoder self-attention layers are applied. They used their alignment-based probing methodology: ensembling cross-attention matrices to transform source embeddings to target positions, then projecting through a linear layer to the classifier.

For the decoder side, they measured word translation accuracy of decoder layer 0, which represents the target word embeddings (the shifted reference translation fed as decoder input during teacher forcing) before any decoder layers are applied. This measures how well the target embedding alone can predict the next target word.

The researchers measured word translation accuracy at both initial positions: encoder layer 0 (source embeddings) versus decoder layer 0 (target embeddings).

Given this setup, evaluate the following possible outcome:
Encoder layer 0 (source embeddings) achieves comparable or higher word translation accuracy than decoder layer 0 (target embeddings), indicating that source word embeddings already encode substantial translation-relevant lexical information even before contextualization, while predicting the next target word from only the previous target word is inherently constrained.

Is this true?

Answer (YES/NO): YES